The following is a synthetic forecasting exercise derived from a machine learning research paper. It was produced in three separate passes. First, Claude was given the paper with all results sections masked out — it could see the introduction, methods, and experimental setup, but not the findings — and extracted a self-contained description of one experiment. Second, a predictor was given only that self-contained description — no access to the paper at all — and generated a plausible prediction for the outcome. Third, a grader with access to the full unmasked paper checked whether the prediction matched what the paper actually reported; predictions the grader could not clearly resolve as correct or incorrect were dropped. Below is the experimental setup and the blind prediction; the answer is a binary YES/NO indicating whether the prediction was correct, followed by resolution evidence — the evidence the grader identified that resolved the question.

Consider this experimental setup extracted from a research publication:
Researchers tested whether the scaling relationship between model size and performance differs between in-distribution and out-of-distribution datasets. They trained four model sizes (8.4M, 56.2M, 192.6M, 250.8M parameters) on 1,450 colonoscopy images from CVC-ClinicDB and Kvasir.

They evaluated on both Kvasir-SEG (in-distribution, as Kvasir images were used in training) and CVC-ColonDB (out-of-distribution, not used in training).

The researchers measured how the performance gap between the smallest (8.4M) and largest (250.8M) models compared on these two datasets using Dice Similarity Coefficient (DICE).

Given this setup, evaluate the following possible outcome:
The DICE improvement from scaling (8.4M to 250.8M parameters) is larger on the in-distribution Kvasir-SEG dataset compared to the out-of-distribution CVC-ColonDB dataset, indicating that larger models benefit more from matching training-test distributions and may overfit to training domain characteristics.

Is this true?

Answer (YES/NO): NO